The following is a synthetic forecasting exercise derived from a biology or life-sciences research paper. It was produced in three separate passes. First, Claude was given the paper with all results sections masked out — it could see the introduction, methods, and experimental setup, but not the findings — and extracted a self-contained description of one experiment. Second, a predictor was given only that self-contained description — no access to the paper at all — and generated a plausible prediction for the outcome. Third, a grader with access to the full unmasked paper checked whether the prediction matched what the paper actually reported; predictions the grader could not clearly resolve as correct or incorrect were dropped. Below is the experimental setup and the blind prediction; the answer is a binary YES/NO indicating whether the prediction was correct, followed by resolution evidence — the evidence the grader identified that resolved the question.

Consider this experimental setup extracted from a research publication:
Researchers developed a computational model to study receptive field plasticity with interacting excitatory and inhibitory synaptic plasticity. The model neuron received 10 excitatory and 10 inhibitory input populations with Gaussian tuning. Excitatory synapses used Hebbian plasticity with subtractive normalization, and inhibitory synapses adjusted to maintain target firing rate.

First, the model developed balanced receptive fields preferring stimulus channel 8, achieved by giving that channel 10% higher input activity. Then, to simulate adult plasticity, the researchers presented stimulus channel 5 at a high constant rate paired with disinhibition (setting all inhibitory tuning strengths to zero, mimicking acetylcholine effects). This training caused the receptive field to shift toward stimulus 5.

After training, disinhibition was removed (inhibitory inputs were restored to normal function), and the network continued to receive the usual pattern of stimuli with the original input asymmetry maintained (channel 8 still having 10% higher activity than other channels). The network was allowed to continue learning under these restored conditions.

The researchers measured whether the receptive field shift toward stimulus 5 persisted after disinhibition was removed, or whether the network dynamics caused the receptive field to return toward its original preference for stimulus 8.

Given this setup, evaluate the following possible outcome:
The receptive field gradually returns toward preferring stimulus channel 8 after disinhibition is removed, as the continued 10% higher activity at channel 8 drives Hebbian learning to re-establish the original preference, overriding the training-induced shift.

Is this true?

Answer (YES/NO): YES